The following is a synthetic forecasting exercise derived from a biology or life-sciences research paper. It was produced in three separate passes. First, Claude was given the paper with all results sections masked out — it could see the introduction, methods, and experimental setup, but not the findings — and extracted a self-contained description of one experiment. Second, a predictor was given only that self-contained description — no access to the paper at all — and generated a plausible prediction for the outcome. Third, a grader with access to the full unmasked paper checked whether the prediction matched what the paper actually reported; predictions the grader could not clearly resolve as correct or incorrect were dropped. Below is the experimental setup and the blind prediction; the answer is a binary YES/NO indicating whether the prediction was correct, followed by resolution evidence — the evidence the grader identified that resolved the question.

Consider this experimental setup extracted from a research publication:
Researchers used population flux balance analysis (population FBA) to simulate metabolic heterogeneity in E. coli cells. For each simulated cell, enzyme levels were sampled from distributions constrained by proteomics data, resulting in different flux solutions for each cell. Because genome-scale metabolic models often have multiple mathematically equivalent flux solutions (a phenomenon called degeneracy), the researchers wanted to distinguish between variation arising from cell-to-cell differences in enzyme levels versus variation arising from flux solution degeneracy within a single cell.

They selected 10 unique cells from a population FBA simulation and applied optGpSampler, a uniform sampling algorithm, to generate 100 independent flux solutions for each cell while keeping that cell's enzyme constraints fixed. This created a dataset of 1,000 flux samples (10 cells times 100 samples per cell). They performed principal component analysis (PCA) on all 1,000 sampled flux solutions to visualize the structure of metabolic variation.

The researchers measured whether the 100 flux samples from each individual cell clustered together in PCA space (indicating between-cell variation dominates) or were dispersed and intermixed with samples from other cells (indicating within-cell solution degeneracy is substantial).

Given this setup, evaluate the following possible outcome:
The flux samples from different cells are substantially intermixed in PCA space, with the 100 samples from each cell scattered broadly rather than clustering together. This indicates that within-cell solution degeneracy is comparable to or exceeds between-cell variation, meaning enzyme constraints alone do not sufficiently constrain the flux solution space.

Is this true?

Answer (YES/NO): NO